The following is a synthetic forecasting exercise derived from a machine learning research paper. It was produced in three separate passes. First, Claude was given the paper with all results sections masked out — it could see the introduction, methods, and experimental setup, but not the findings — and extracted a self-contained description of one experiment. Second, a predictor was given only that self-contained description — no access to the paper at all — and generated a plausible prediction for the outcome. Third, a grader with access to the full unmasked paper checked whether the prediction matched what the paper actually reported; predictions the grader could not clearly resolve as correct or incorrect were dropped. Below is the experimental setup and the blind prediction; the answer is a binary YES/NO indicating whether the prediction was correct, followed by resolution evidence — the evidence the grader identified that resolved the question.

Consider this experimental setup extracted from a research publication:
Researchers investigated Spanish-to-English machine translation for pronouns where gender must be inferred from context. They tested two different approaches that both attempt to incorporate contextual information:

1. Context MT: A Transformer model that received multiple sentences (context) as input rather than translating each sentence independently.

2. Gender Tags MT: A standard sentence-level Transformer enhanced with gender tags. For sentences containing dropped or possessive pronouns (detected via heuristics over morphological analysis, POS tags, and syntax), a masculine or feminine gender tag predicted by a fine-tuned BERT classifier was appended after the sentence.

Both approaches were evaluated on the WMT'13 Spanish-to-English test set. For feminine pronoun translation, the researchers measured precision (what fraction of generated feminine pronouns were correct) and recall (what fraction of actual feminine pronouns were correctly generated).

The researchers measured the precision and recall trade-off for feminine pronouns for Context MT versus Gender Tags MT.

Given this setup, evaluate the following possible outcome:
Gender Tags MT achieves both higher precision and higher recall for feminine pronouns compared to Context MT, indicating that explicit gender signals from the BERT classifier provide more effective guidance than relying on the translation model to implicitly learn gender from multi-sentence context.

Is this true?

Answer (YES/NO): NO